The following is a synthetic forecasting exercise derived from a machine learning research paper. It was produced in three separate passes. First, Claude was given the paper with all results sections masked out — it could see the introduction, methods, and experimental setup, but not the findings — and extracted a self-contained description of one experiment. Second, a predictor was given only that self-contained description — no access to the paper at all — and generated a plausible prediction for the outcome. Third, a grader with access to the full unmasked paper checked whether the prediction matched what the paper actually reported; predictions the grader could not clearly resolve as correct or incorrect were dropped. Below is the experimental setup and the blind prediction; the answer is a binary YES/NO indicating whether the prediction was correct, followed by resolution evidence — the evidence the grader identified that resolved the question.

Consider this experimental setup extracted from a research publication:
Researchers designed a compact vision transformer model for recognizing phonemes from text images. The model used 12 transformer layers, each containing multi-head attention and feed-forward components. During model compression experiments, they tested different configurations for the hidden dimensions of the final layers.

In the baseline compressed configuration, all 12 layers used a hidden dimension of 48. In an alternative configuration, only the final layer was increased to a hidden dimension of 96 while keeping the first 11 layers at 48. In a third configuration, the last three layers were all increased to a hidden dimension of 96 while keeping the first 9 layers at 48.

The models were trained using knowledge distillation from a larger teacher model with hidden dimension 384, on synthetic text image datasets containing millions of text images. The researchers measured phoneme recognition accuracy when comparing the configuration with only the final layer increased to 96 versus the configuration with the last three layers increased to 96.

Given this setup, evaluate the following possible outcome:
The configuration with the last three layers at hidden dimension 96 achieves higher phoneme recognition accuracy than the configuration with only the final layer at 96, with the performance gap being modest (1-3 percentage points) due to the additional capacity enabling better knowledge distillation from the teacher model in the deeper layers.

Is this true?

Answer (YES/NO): NO